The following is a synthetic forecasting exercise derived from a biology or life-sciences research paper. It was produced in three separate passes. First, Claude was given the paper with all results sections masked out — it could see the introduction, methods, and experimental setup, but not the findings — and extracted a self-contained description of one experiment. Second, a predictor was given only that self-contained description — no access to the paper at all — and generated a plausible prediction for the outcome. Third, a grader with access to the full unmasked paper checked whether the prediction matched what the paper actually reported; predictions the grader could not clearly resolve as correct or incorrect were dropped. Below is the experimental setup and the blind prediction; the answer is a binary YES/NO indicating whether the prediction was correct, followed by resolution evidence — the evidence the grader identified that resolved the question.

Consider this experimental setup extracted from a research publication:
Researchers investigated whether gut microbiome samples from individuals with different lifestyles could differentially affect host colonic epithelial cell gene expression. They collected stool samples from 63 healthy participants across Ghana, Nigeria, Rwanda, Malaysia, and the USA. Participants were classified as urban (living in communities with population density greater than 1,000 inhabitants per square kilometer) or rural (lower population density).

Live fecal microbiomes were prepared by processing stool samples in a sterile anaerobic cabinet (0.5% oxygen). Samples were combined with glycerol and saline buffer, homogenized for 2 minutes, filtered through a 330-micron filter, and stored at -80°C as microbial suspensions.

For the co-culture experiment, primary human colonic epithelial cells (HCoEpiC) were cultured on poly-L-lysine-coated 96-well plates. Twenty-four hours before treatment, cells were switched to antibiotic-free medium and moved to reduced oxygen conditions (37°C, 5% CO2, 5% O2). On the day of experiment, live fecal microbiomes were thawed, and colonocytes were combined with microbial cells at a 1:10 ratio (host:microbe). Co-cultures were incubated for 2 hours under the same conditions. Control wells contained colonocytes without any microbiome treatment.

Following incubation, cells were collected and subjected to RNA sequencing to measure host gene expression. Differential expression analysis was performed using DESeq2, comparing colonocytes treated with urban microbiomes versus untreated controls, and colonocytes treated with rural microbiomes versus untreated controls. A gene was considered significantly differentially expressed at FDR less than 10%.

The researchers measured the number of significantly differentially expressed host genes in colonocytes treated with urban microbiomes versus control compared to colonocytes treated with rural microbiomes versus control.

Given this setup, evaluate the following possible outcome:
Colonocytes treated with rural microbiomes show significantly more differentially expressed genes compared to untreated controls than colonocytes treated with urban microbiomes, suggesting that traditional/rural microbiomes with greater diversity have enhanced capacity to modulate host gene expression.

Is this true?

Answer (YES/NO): NO